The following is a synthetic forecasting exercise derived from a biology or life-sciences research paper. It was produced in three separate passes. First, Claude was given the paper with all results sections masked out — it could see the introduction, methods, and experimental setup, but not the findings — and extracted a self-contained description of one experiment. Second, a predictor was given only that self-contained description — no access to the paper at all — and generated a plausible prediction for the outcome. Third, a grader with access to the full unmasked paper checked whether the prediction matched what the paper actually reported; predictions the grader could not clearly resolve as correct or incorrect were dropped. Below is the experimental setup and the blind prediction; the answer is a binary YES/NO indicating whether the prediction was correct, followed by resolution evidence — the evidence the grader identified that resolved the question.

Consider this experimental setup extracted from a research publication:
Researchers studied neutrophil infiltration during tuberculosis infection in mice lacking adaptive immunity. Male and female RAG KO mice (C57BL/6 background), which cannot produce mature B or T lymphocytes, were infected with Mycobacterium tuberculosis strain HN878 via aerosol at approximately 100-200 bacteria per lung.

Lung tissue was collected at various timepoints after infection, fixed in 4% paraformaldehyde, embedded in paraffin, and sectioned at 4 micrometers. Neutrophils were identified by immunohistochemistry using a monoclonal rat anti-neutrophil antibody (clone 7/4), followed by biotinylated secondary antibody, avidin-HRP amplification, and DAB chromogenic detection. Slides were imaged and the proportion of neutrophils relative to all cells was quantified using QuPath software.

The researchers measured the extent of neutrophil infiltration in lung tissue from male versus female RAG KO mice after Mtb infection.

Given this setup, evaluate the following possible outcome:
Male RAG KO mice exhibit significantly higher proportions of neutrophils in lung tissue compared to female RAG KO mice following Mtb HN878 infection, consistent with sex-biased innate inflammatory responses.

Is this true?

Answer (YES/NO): NO